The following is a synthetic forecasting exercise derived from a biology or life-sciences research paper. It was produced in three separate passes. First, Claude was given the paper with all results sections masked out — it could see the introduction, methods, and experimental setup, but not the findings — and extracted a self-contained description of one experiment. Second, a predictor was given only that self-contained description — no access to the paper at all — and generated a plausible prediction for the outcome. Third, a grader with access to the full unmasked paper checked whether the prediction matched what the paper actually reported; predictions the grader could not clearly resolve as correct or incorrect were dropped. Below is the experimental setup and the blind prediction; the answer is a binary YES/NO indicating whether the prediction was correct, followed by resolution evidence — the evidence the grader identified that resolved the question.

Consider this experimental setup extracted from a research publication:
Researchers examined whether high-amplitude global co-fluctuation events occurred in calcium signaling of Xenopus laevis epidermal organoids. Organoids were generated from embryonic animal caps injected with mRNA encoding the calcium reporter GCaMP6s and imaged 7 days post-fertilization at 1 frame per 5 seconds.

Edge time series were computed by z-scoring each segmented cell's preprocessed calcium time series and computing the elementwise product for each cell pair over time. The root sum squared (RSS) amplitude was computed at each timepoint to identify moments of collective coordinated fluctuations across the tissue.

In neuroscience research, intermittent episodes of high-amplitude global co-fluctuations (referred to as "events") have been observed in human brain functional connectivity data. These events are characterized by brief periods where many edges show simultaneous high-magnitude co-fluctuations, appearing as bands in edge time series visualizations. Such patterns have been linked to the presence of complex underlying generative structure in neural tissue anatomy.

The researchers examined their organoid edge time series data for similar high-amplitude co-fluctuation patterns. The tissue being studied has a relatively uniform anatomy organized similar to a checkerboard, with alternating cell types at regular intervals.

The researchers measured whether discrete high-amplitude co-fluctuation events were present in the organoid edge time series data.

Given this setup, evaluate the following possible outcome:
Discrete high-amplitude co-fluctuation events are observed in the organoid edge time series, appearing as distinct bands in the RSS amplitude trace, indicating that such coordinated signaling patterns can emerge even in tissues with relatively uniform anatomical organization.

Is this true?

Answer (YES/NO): YES